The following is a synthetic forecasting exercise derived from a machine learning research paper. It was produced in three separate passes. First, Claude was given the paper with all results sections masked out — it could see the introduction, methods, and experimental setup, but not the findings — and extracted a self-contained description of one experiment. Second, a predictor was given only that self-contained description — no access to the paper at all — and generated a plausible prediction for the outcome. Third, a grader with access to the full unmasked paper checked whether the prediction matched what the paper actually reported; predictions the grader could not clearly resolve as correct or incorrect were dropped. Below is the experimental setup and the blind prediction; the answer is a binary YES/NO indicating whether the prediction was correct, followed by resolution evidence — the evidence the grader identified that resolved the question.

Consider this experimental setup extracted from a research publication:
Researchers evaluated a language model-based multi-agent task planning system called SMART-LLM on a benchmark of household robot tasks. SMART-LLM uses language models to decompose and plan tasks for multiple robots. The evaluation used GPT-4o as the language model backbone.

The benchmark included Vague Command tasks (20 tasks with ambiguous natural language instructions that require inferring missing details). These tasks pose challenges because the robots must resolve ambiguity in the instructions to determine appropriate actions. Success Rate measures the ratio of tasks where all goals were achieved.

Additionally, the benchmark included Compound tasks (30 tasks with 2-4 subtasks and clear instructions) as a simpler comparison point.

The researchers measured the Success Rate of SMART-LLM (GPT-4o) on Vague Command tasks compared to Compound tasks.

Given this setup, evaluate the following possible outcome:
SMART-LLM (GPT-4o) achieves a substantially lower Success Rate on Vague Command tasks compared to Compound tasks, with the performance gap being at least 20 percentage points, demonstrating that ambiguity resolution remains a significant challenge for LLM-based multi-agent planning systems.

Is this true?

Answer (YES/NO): YES